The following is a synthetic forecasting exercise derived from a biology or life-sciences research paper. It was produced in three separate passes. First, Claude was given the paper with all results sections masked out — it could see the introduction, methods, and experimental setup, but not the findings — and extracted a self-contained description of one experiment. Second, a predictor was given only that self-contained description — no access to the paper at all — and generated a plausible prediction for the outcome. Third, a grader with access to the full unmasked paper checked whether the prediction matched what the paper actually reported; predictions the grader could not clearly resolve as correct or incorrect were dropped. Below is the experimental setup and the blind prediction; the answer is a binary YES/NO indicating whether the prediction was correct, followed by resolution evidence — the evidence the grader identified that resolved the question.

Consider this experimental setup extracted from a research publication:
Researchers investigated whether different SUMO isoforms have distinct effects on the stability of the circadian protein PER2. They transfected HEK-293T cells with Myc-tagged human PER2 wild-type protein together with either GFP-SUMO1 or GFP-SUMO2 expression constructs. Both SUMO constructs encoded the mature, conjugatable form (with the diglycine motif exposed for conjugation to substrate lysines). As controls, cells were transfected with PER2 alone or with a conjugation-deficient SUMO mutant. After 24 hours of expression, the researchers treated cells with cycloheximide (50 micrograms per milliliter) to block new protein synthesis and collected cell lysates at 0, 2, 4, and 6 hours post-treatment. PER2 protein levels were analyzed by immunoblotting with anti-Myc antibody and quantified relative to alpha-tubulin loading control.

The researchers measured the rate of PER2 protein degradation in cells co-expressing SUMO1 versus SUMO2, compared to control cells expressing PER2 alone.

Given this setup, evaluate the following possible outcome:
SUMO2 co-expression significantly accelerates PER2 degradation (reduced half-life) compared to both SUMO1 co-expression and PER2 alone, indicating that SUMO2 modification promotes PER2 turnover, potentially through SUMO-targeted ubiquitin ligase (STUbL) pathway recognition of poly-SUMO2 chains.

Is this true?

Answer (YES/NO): YES